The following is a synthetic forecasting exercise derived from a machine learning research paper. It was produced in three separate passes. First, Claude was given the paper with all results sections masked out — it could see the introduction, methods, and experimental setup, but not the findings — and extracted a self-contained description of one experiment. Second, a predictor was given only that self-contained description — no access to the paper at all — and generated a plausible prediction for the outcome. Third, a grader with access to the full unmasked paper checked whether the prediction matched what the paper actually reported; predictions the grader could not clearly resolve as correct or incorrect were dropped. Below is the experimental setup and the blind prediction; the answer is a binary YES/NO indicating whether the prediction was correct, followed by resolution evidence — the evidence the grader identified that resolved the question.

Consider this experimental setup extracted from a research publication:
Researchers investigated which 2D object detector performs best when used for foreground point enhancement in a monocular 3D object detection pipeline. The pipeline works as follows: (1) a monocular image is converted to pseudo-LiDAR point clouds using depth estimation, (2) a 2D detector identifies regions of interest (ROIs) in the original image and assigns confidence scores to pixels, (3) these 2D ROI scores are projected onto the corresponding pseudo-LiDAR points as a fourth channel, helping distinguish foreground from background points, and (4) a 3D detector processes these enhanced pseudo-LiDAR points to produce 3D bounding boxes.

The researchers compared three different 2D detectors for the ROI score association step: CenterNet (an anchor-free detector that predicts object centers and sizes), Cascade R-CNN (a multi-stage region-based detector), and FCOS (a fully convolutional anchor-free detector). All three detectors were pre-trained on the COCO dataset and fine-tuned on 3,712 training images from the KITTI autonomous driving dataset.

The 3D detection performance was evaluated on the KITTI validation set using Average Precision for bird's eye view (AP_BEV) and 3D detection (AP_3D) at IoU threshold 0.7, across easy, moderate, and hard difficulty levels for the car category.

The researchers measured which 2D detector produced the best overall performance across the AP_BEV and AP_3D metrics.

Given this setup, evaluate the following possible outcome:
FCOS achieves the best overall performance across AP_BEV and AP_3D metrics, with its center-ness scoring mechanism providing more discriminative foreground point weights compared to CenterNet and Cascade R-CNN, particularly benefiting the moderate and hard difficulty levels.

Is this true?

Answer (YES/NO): NO